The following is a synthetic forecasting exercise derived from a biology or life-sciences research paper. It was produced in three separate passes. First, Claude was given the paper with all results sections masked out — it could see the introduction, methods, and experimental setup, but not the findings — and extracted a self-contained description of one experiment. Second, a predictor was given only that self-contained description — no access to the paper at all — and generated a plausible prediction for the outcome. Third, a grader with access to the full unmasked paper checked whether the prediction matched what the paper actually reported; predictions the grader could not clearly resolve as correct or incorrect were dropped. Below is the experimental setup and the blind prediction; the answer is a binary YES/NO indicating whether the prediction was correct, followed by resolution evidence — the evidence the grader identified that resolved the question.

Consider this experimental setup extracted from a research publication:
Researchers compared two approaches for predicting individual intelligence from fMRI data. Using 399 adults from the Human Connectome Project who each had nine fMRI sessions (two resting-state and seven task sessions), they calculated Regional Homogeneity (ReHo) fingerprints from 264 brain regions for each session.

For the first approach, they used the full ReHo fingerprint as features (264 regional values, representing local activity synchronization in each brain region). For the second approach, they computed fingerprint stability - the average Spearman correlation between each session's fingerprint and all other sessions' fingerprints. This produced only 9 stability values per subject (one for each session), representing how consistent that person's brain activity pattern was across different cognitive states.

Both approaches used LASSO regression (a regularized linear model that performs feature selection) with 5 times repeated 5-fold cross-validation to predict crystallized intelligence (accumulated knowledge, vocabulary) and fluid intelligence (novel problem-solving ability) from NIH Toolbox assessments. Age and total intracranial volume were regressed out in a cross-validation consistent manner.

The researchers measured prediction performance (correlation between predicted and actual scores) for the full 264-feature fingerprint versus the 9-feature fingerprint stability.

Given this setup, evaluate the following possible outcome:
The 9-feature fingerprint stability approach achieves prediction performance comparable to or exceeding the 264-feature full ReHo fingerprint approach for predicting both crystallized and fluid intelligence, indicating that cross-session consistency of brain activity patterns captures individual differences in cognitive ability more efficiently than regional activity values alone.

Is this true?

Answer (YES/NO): NO